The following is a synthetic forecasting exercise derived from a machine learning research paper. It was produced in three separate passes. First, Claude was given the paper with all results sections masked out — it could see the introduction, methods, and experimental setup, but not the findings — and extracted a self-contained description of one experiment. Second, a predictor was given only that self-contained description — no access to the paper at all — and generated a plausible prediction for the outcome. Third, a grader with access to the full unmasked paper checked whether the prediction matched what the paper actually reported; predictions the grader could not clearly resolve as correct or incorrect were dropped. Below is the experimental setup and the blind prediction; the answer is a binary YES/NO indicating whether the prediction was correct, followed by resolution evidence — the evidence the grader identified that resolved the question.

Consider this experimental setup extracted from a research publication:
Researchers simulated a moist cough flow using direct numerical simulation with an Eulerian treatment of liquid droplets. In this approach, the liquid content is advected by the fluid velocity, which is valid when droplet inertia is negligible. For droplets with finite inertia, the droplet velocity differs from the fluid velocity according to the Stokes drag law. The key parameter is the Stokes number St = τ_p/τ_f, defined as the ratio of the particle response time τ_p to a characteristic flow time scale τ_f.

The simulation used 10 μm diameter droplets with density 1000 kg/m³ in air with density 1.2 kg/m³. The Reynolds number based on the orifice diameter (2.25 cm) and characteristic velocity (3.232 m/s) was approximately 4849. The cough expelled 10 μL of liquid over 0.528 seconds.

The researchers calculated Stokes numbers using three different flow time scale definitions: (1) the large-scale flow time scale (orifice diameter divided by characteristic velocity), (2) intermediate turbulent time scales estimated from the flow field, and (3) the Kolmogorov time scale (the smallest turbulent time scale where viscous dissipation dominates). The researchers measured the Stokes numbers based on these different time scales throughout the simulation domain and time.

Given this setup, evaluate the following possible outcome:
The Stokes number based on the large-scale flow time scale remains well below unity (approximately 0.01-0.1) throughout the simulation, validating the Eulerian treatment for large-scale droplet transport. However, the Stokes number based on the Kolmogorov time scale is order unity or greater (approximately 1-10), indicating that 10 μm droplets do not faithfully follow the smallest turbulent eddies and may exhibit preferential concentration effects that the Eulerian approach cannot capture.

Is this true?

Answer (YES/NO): NO